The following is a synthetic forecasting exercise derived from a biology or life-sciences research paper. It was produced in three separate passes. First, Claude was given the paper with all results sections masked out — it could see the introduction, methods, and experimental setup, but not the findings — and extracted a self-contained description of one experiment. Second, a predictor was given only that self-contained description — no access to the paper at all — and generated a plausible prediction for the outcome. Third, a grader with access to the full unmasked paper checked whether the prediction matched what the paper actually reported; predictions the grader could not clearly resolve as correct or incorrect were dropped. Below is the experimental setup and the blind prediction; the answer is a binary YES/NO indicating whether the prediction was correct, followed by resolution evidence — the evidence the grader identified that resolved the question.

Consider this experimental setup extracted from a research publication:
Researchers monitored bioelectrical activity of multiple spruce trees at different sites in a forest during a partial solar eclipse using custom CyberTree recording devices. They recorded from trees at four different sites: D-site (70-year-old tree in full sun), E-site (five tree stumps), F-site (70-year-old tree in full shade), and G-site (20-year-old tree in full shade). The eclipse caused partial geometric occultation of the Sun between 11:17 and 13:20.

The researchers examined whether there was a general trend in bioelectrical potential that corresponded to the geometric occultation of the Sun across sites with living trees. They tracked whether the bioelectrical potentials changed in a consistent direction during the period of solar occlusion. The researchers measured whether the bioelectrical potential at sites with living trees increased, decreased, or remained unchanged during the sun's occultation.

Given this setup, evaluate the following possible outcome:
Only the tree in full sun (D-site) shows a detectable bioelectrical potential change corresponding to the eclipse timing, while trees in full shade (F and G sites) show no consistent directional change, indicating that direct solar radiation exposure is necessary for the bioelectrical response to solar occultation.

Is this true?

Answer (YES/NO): NO